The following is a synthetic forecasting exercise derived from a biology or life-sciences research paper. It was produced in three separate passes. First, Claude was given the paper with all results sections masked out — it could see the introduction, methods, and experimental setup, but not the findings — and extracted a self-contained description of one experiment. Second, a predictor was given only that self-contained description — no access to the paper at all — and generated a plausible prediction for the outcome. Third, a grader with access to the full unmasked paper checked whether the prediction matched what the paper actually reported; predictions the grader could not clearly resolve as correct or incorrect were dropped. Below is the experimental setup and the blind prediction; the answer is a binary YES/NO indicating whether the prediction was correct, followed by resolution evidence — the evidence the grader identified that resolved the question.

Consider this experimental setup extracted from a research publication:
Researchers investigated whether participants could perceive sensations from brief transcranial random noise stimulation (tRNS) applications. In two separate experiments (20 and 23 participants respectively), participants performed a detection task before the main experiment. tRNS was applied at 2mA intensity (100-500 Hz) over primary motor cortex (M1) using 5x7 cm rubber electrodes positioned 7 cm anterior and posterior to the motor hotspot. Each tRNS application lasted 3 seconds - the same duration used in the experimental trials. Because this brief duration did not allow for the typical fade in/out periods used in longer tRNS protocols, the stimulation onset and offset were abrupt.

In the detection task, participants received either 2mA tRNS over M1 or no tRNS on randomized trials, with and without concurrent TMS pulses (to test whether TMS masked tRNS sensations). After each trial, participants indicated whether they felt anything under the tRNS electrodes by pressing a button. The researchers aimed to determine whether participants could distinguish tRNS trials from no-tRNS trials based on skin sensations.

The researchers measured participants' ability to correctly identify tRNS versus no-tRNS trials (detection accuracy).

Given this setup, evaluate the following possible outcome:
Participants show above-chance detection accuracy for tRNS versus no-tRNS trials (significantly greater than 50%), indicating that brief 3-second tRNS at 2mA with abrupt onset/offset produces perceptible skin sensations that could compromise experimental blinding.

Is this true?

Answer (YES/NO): YES